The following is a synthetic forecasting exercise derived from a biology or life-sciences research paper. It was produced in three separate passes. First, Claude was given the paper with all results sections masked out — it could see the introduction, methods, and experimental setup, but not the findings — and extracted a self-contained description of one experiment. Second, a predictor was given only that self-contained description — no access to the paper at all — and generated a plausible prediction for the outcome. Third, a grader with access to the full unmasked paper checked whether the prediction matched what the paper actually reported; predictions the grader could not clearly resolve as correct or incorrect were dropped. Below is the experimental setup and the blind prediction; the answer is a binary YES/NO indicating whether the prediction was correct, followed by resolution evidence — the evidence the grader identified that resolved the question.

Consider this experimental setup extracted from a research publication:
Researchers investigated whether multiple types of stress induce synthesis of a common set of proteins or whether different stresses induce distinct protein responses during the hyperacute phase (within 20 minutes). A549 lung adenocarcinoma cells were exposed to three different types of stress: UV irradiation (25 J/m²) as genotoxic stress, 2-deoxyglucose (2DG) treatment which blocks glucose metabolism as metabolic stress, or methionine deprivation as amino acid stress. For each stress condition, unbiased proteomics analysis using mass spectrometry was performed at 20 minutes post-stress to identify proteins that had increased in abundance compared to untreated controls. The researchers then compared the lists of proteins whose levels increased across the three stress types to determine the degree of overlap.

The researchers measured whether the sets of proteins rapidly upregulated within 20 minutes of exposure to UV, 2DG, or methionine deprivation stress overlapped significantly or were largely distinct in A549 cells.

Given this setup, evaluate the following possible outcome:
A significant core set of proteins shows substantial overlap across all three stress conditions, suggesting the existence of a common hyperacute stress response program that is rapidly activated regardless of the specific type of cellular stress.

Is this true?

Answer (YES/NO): YES